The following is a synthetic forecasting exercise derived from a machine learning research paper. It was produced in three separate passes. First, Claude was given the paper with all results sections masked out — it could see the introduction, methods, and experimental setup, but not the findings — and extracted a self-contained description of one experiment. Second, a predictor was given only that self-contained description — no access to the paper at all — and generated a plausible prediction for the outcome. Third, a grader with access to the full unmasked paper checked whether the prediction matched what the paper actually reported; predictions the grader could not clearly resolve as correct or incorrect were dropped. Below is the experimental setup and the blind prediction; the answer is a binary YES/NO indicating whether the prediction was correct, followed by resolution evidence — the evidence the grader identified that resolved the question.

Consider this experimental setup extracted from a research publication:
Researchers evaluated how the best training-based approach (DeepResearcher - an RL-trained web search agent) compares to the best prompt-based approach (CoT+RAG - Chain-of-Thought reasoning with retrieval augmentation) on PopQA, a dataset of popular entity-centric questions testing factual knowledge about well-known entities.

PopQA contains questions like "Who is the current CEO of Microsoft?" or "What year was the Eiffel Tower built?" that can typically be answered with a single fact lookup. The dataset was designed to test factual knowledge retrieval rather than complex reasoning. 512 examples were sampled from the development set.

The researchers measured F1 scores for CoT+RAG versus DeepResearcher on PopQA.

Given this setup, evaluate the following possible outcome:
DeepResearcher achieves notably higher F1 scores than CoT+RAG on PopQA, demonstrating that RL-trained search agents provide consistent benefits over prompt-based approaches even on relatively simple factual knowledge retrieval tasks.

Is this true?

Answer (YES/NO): NO